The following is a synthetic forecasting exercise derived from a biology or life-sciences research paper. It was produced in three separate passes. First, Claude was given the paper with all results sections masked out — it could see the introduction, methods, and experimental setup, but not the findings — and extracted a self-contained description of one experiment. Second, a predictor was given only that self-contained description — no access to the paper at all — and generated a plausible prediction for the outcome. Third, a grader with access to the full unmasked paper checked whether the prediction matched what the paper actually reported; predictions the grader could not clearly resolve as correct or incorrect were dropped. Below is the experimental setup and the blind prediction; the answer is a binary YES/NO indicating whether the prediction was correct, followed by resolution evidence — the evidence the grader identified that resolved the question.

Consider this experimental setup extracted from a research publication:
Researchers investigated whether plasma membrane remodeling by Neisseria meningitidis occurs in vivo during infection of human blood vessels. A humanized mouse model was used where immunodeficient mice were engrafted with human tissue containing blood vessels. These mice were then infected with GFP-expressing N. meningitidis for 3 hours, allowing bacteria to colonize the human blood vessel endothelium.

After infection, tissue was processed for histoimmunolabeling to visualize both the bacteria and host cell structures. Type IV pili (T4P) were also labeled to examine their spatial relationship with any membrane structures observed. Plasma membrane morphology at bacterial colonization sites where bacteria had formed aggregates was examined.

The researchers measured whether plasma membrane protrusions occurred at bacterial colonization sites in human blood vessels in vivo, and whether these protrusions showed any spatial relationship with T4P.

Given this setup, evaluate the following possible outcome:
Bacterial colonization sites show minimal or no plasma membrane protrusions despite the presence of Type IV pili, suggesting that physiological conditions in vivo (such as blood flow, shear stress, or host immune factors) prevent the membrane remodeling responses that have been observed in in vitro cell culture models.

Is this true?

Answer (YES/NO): NO